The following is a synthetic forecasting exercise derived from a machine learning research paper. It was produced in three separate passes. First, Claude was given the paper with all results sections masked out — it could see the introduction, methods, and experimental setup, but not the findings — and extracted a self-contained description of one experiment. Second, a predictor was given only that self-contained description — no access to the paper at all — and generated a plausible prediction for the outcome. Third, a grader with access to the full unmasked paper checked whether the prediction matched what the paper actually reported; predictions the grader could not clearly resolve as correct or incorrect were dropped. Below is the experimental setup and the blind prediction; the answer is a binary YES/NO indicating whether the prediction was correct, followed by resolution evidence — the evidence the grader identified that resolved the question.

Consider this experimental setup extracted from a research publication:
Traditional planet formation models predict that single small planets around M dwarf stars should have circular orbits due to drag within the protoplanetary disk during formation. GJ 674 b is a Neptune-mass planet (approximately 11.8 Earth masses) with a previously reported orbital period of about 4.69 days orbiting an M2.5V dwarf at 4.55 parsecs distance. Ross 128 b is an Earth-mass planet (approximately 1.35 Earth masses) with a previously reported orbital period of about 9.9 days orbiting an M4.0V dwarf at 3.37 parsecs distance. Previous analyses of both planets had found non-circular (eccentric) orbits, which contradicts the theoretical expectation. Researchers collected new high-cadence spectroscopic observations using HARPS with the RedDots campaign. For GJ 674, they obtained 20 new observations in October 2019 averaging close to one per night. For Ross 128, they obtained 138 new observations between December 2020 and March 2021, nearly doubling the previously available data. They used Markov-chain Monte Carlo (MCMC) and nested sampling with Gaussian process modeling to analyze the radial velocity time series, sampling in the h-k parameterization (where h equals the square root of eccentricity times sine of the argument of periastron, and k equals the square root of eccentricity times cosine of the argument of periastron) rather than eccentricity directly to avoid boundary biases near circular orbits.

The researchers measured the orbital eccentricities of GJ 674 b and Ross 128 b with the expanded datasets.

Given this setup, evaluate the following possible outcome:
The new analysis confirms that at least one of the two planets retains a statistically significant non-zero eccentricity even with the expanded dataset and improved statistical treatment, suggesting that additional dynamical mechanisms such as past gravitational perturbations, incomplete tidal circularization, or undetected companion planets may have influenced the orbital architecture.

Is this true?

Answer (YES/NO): YES